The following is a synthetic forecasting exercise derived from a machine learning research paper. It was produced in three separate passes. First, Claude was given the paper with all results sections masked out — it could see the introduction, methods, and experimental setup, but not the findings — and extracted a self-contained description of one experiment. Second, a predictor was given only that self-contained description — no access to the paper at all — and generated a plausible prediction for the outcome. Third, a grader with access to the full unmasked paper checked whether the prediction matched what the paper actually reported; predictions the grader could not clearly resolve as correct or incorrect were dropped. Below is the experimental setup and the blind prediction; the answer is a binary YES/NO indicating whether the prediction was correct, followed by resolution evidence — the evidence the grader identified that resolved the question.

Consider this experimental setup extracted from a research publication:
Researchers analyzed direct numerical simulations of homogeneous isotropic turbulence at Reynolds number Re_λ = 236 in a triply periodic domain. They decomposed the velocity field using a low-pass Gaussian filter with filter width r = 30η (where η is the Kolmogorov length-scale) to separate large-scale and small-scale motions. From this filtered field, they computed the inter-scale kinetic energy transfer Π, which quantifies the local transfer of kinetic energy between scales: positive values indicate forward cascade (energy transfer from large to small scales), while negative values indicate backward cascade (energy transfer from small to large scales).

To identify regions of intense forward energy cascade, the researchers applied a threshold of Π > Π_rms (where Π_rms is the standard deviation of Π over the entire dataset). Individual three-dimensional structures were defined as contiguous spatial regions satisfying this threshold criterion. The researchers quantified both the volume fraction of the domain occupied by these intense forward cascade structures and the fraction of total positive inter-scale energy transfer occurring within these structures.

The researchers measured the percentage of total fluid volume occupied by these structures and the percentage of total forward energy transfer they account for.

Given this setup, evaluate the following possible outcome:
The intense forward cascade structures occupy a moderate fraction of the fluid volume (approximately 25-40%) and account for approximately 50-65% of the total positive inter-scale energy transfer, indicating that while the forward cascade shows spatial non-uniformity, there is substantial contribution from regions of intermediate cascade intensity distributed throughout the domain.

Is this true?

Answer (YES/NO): NO